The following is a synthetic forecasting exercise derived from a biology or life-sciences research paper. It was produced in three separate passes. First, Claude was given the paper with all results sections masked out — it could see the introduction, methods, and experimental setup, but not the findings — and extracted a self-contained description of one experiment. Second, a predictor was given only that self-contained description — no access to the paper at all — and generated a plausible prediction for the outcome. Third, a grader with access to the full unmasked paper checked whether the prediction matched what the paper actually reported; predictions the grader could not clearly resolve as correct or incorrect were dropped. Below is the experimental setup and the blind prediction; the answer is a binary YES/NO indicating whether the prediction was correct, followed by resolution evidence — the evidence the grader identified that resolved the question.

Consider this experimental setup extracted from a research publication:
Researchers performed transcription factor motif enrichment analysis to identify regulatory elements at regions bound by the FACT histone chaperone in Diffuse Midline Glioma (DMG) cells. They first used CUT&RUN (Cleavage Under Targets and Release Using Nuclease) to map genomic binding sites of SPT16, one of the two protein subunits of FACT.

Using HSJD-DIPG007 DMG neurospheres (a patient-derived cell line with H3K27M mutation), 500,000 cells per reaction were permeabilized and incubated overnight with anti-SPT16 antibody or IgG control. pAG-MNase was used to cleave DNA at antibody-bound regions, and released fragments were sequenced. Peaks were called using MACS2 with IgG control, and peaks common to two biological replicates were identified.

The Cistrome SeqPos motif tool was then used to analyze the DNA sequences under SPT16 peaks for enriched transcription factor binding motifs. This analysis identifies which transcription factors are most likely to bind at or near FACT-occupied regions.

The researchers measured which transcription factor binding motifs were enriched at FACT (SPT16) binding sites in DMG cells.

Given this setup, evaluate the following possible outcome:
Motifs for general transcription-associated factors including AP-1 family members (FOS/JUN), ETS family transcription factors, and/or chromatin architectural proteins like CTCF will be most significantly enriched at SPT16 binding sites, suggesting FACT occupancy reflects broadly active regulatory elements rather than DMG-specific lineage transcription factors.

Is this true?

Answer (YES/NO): NO